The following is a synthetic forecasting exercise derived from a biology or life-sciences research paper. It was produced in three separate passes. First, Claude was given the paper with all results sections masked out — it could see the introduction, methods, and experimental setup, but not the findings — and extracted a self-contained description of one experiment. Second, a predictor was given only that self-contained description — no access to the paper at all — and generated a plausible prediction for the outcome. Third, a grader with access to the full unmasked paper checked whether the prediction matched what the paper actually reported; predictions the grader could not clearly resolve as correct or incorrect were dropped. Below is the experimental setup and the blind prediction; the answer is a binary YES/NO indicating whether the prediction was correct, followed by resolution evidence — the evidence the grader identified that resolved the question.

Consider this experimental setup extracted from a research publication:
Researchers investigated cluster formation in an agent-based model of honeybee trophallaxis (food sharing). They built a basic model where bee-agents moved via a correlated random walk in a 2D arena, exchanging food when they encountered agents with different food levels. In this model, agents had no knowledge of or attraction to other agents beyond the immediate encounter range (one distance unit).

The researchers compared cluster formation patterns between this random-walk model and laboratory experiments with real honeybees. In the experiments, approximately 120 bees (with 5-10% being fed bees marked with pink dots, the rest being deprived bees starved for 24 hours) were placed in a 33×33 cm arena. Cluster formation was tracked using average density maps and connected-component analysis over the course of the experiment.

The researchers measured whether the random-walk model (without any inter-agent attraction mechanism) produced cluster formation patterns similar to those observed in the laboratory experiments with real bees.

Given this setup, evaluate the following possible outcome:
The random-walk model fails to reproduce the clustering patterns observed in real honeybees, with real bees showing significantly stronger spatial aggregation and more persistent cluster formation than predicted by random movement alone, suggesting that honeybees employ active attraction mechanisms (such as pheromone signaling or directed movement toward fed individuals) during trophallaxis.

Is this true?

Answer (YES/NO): YES